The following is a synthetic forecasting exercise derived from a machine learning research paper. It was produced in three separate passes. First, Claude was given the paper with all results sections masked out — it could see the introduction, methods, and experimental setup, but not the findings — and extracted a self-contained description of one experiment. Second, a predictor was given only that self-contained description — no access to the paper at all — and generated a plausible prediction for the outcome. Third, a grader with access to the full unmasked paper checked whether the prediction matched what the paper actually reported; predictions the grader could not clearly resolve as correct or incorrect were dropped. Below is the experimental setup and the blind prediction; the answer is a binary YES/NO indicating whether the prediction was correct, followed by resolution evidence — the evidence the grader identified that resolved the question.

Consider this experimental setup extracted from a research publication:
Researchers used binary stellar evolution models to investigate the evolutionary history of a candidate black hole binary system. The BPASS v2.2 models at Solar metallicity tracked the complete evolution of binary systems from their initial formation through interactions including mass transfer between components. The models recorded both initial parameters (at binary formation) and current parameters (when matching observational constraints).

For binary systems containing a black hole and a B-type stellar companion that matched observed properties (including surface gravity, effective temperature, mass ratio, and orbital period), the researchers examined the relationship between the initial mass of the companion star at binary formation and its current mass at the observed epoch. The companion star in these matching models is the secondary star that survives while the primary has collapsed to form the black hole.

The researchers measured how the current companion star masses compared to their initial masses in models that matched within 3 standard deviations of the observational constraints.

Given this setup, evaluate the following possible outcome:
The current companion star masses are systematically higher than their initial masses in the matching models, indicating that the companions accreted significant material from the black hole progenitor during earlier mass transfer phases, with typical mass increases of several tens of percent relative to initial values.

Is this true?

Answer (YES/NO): NO